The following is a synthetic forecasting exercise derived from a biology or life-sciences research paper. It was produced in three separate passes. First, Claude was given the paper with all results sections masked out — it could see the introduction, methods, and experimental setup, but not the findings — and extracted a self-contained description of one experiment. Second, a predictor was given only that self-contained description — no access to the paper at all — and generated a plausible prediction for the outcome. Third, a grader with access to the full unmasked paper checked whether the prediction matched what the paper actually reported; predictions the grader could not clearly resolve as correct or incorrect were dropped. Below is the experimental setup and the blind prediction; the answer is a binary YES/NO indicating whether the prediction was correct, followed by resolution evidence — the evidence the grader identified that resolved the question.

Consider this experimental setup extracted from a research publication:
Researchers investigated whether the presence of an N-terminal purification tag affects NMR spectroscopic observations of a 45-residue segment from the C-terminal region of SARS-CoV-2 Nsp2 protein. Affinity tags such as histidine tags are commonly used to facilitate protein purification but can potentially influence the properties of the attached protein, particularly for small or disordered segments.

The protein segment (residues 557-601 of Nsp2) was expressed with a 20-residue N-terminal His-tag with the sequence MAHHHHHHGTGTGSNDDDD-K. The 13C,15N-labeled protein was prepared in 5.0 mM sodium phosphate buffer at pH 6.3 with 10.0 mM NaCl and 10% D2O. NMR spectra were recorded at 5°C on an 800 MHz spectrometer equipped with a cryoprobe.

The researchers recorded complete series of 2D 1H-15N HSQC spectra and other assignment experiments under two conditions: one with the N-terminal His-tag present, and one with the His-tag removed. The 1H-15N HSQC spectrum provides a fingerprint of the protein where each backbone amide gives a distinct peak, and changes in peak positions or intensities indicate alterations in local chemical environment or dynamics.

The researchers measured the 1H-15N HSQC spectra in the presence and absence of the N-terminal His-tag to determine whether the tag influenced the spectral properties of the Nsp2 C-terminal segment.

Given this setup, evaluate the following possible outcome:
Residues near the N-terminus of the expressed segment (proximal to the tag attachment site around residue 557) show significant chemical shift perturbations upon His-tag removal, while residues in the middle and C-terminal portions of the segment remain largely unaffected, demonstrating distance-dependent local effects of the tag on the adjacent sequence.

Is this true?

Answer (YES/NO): NO